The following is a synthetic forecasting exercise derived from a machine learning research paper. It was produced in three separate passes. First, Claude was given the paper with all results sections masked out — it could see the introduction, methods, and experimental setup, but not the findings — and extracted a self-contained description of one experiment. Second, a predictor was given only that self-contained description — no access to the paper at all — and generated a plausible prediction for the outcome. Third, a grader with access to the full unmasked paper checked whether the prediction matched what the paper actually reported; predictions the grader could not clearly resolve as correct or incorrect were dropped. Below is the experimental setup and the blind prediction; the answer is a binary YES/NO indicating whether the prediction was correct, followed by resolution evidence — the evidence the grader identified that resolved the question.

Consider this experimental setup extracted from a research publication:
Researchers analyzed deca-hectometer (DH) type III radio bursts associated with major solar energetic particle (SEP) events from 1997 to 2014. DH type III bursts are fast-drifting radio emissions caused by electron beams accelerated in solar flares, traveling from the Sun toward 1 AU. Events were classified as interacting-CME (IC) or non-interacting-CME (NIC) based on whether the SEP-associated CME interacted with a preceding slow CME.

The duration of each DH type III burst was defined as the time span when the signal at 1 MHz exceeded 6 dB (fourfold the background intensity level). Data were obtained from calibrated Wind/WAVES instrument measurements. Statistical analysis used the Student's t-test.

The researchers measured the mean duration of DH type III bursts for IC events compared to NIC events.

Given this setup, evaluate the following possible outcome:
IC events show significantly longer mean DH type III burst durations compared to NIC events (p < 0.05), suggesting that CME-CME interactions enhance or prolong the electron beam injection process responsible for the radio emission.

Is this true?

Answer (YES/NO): NO